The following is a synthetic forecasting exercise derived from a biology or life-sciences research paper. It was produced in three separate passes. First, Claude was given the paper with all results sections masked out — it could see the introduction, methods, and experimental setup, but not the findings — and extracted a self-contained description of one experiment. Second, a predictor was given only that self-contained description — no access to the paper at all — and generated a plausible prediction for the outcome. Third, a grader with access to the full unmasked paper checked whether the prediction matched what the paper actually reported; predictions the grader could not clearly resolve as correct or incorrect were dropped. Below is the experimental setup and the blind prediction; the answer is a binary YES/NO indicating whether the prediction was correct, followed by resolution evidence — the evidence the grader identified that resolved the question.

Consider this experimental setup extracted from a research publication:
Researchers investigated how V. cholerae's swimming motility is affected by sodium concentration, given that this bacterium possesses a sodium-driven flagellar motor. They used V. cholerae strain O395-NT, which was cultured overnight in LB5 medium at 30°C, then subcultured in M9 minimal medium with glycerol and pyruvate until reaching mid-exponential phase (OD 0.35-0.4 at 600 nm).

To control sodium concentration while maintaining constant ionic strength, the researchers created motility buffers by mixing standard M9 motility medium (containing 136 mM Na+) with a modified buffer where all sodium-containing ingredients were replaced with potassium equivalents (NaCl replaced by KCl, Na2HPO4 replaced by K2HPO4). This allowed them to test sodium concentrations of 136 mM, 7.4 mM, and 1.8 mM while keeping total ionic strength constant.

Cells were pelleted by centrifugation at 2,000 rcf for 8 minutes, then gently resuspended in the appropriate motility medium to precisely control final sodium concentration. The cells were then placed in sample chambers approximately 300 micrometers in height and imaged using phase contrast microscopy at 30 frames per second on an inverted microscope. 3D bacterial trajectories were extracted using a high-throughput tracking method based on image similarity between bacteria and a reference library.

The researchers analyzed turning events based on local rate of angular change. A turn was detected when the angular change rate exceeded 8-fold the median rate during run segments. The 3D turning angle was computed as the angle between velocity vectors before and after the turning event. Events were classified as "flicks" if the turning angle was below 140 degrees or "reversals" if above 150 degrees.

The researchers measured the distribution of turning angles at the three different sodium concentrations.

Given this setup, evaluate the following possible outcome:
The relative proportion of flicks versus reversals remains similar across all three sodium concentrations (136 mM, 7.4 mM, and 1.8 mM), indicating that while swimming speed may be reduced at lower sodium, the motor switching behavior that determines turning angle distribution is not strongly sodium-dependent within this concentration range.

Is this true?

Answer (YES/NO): NO